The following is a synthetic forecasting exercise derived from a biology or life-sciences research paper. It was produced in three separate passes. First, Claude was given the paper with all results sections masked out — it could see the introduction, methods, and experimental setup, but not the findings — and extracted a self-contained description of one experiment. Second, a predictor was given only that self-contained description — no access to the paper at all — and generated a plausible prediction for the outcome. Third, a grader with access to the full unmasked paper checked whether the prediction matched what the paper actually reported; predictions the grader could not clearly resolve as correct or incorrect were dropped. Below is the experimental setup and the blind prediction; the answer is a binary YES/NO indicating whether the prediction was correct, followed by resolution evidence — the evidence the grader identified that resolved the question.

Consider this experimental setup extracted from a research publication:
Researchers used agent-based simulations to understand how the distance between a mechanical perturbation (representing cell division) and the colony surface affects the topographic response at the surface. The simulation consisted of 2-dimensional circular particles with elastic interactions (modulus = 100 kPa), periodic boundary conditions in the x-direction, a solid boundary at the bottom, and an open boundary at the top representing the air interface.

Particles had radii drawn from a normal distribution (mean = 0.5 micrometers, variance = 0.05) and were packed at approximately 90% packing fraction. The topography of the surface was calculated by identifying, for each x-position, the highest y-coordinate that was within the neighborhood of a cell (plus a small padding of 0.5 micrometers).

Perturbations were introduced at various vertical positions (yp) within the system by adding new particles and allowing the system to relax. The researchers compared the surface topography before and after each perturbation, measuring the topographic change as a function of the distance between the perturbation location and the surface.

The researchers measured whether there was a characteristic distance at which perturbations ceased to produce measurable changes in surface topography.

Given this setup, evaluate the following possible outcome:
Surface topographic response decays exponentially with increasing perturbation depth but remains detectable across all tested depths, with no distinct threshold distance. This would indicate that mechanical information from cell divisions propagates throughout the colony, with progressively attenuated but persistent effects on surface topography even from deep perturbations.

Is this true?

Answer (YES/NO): NO